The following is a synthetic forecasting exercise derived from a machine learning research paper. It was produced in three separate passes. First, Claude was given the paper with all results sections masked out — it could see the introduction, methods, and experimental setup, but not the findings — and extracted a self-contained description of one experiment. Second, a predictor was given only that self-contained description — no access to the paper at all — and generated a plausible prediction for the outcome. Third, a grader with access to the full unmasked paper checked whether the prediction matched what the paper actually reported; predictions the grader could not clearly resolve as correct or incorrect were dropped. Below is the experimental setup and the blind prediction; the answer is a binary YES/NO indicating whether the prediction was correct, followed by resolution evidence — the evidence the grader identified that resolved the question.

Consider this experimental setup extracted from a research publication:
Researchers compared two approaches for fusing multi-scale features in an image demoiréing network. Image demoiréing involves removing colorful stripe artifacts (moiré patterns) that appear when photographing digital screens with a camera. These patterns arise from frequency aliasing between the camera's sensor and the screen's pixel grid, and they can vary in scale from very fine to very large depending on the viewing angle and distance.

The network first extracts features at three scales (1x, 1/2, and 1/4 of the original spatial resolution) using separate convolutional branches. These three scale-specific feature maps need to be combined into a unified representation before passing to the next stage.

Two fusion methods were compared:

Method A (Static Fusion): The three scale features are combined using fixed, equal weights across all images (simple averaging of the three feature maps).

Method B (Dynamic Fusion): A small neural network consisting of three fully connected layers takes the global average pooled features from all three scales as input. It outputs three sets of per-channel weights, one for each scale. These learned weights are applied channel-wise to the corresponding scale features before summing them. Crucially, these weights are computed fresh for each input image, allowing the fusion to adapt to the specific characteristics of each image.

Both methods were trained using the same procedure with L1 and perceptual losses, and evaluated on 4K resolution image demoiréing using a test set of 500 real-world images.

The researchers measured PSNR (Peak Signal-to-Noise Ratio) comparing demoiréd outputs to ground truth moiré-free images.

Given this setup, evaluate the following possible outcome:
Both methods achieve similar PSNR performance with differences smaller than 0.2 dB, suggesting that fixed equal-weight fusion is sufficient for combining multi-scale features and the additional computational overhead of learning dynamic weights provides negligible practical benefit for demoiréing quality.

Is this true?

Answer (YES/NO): NO